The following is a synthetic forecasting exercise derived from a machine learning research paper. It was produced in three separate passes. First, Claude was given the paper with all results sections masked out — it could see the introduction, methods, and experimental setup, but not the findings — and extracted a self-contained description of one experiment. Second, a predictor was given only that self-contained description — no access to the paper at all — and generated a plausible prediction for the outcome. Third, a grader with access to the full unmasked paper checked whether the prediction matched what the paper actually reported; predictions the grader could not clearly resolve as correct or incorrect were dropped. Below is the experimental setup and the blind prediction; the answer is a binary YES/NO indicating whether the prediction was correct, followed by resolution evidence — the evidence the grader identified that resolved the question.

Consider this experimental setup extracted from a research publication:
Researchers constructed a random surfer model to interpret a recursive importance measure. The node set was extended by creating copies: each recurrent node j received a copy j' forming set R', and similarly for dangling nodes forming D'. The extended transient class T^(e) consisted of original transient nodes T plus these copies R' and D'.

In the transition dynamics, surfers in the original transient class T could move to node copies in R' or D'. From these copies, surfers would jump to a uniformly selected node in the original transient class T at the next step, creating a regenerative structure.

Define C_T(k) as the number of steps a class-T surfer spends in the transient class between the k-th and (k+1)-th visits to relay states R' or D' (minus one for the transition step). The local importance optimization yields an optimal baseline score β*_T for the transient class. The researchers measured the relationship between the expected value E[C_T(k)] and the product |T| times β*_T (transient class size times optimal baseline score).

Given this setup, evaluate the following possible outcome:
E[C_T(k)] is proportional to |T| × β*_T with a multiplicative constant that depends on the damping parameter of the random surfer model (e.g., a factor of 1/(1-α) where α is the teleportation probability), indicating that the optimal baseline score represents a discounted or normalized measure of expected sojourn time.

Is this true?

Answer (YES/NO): NO